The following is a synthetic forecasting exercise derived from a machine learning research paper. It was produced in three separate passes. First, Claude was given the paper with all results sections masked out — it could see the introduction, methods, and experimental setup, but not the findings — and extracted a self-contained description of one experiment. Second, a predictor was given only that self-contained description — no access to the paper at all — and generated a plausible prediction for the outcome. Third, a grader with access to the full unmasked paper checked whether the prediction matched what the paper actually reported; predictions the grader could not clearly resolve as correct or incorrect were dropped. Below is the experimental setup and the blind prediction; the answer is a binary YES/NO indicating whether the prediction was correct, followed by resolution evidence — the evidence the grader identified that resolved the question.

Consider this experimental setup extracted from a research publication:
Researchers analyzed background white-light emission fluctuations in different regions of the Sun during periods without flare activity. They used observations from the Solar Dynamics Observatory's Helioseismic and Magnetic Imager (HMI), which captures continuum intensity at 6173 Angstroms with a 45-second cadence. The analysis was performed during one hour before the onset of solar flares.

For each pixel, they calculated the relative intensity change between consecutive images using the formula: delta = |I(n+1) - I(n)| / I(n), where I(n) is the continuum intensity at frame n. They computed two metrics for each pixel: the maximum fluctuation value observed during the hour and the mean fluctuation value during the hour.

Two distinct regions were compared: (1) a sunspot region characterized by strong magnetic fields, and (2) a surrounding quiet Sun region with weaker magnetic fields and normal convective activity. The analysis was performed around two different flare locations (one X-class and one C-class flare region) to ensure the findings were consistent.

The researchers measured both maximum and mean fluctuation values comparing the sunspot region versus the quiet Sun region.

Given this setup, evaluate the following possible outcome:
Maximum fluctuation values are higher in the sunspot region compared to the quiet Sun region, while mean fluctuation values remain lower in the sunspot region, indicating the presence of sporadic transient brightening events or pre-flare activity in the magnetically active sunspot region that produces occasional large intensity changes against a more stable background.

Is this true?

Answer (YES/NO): NO